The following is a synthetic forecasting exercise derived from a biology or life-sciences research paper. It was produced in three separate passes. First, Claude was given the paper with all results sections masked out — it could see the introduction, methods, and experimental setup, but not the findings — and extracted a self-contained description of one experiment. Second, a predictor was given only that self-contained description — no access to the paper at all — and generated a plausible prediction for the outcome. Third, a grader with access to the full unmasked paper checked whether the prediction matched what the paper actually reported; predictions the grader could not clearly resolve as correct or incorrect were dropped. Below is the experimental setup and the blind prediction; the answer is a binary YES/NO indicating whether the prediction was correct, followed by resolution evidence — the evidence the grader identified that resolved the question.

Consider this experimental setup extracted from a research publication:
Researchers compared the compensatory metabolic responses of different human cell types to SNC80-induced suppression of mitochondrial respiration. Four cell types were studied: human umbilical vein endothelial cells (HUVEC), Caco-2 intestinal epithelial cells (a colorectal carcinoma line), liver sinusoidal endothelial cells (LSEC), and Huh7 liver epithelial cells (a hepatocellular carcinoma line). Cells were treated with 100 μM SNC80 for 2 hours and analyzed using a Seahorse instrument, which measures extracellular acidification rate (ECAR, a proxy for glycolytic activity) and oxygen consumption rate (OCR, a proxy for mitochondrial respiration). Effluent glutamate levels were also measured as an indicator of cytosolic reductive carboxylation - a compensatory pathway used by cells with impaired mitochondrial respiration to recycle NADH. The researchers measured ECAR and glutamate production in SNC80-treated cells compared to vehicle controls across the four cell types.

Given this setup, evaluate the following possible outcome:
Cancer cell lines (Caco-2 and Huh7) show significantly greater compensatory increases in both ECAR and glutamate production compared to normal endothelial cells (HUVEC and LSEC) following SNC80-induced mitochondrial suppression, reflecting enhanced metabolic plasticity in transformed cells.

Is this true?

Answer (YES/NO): NO